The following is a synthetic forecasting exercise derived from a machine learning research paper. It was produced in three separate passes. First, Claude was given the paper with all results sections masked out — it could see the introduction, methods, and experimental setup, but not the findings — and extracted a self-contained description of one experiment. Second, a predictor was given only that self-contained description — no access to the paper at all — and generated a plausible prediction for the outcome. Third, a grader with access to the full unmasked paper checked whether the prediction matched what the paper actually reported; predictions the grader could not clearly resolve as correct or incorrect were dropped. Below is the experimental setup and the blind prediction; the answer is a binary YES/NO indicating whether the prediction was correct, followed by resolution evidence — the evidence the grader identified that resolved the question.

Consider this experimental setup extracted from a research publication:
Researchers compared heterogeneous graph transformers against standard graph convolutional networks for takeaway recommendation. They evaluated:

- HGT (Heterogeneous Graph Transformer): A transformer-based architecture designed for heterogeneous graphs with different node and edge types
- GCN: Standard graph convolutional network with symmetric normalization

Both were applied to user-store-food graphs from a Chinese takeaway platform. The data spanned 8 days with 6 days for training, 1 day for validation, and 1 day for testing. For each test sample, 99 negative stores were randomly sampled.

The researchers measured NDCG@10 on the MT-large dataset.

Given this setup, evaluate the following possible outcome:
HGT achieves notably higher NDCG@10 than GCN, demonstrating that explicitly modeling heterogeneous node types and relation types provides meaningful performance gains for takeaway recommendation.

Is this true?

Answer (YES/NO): NO